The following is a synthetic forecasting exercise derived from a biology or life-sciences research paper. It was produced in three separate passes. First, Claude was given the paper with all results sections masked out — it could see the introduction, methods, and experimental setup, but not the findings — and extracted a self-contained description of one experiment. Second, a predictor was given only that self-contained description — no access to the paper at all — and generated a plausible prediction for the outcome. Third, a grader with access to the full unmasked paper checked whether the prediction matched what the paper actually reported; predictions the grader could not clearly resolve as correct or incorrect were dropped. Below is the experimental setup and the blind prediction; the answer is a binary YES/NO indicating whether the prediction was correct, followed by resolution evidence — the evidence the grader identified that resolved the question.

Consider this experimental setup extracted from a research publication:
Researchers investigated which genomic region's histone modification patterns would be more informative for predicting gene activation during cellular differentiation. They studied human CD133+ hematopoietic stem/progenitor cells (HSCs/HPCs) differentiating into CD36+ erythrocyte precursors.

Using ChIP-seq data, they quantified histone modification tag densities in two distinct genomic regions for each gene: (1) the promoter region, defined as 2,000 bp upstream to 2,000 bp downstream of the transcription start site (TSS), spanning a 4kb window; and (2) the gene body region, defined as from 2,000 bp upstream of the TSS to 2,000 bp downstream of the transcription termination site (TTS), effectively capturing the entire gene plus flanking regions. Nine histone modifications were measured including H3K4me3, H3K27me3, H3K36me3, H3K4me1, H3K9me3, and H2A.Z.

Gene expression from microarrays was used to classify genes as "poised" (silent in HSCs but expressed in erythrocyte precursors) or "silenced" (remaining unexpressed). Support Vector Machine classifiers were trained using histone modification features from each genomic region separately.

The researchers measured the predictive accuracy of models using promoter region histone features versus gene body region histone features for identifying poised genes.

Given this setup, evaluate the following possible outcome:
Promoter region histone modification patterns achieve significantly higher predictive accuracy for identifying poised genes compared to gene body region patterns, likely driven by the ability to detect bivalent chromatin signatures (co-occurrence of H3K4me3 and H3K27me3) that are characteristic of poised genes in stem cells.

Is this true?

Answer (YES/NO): NO